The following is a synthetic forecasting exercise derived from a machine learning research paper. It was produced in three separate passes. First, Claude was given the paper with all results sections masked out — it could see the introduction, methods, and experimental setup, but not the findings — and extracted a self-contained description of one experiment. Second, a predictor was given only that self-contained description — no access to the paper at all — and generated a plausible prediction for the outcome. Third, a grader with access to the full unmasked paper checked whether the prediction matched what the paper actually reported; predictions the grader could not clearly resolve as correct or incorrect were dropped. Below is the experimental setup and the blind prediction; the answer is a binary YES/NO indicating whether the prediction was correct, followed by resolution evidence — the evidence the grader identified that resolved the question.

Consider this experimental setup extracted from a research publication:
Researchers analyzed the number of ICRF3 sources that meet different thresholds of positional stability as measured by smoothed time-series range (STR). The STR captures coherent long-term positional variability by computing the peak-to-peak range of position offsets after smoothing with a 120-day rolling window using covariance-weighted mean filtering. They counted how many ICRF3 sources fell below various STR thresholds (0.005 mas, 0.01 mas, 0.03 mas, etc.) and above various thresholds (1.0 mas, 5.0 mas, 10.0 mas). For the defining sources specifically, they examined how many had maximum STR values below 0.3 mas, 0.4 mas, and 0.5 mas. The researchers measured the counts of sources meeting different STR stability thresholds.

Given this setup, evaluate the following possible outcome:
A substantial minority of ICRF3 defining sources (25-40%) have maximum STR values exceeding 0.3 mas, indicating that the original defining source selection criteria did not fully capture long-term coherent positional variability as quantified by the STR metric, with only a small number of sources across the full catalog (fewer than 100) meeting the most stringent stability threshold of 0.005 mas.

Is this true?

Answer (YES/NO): NO